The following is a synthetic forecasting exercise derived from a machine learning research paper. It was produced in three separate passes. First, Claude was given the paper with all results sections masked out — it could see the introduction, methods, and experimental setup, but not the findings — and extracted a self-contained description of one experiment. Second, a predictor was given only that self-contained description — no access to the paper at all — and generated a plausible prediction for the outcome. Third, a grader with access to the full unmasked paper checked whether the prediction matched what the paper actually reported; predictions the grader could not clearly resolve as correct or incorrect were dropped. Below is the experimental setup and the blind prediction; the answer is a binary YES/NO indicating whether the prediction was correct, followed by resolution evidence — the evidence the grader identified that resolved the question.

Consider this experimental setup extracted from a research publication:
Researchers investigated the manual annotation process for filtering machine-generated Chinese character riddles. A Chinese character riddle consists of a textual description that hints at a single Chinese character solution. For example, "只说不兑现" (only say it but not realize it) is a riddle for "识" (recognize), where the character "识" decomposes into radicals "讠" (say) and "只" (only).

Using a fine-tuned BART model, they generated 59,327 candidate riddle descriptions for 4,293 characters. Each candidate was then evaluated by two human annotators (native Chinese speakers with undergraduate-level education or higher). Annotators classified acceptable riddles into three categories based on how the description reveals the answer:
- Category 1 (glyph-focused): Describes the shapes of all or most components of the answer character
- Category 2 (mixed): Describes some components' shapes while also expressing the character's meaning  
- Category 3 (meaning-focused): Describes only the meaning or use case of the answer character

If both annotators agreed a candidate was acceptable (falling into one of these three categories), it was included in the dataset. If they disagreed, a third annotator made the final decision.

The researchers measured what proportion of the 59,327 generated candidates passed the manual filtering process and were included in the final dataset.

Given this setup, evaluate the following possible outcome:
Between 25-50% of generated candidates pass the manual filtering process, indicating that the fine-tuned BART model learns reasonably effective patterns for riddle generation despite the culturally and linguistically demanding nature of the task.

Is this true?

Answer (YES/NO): NO